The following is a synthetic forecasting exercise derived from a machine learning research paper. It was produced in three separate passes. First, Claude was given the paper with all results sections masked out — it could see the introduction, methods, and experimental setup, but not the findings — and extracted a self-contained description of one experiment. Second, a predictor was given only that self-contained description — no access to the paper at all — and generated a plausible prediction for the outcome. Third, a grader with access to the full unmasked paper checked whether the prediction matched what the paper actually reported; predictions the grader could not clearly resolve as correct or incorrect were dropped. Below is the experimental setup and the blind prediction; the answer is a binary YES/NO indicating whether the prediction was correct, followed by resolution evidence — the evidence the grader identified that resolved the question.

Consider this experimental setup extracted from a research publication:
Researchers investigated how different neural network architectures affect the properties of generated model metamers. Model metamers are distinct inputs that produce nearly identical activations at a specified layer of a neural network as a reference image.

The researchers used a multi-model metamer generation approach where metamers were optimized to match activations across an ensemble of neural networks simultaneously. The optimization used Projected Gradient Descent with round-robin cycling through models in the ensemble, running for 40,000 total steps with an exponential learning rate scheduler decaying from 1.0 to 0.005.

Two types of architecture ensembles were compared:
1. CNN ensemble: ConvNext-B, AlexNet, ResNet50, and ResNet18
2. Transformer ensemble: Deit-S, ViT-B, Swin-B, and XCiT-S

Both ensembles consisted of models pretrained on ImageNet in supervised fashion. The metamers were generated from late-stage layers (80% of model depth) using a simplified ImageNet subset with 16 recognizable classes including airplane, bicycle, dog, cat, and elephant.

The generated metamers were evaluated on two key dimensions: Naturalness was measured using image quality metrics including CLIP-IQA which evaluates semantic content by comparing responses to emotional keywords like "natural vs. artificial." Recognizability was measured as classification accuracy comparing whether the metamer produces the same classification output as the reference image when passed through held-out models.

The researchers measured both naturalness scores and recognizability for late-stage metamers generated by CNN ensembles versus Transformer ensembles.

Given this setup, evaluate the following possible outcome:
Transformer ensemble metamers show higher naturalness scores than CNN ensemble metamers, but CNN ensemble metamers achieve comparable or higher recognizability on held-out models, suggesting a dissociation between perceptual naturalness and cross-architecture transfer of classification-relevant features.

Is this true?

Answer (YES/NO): NO